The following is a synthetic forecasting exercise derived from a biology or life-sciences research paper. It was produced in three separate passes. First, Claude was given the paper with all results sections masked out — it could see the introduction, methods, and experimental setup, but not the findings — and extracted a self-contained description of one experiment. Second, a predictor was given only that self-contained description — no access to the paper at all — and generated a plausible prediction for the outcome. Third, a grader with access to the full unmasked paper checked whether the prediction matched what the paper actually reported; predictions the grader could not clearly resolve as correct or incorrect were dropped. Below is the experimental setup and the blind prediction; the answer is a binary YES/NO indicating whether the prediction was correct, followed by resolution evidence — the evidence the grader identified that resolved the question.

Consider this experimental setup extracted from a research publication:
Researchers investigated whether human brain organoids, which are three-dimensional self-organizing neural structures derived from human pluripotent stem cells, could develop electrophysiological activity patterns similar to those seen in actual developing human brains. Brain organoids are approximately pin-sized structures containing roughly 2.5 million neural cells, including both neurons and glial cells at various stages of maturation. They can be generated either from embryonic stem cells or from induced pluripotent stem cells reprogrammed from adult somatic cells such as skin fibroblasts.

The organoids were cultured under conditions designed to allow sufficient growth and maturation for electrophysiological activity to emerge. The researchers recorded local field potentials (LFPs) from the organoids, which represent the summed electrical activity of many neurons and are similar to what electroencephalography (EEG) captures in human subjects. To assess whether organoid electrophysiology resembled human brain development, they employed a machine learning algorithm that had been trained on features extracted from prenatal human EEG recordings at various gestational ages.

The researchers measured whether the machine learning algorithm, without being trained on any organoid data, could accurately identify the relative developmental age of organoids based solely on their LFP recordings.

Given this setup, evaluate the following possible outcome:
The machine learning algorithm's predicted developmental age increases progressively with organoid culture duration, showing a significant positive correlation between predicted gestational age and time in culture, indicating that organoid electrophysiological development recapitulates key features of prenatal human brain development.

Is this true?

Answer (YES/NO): YES